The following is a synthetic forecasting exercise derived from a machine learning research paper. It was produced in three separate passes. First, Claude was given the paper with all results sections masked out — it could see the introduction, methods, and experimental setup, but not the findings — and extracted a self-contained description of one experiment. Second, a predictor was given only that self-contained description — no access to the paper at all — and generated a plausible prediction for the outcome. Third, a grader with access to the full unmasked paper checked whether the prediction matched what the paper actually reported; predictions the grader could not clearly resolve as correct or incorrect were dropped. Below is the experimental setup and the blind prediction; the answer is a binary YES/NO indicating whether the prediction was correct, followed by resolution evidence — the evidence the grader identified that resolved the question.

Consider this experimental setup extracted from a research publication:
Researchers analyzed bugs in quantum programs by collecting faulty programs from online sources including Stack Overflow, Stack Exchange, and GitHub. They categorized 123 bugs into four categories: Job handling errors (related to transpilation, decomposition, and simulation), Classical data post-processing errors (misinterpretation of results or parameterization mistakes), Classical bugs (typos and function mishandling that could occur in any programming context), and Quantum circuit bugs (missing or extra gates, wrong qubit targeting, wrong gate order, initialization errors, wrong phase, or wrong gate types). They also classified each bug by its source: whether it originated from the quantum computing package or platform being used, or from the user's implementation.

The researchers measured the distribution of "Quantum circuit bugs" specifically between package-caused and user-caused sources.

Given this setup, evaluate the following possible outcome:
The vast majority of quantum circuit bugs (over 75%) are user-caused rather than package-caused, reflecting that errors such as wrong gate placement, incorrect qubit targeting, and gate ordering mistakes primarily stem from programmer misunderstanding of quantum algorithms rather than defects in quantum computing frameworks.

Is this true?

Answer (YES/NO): YES